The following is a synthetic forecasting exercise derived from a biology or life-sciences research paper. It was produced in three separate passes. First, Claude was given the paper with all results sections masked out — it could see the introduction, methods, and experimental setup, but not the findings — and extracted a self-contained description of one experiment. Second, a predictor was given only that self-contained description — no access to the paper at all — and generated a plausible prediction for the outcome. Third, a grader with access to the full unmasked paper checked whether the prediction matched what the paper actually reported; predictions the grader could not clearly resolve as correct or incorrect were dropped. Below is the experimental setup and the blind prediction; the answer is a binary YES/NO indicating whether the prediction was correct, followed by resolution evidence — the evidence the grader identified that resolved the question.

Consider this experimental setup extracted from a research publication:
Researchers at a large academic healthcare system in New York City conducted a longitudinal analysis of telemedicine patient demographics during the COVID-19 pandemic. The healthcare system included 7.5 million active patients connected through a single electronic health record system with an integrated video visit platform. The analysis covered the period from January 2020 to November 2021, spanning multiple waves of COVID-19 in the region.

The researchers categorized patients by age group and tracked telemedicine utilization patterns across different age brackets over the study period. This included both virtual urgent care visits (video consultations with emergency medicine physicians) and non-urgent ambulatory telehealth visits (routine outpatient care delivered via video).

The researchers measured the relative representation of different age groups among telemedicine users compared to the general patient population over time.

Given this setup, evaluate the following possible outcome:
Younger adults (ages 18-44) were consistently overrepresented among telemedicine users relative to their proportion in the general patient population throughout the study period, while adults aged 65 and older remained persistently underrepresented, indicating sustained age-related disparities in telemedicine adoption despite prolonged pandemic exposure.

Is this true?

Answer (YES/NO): NO